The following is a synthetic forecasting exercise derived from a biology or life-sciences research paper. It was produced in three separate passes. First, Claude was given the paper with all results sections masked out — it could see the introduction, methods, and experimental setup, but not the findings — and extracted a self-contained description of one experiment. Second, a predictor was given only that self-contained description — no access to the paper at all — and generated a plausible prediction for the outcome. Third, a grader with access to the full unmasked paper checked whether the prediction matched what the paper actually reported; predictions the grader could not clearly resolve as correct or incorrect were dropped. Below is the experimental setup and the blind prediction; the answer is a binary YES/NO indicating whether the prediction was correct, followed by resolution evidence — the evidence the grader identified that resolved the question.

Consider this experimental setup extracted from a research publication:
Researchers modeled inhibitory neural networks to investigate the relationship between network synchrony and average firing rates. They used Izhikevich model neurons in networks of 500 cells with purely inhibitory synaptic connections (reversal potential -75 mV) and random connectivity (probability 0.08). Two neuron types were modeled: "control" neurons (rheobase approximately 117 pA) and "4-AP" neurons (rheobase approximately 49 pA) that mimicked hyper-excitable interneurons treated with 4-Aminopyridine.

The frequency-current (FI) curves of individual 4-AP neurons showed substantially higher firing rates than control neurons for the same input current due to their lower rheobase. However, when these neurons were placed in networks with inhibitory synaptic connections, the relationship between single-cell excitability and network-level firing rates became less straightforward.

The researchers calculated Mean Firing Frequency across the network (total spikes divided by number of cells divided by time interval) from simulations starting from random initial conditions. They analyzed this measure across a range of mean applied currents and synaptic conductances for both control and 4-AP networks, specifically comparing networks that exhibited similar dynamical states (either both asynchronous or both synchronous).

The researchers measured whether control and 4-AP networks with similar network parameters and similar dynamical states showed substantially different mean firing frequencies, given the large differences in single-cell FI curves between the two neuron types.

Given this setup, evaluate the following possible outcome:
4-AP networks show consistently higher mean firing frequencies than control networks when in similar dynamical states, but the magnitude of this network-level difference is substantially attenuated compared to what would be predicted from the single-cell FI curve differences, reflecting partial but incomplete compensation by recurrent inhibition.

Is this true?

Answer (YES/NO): NO